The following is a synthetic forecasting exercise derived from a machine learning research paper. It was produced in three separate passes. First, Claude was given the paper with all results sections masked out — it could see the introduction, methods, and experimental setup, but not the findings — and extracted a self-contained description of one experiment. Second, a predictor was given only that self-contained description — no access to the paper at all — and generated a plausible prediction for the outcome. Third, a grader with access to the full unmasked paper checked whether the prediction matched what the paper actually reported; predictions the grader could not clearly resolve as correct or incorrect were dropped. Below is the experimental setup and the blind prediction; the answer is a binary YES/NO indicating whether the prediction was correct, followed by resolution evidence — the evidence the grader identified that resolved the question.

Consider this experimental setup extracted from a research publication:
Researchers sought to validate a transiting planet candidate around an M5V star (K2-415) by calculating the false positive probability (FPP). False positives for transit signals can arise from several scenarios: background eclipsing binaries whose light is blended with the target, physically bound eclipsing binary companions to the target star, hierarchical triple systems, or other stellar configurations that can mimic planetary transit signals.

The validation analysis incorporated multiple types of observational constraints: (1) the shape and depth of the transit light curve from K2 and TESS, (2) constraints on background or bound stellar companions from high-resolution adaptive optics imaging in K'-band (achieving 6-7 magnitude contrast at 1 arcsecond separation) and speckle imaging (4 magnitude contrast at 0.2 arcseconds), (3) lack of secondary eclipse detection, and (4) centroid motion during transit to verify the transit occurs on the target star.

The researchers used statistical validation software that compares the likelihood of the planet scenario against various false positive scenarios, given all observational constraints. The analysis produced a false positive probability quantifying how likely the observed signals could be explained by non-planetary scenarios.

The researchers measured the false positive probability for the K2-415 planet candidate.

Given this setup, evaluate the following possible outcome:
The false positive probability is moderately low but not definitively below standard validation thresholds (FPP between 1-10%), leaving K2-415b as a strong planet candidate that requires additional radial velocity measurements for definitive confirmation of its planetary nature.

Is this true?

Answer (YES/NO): NO